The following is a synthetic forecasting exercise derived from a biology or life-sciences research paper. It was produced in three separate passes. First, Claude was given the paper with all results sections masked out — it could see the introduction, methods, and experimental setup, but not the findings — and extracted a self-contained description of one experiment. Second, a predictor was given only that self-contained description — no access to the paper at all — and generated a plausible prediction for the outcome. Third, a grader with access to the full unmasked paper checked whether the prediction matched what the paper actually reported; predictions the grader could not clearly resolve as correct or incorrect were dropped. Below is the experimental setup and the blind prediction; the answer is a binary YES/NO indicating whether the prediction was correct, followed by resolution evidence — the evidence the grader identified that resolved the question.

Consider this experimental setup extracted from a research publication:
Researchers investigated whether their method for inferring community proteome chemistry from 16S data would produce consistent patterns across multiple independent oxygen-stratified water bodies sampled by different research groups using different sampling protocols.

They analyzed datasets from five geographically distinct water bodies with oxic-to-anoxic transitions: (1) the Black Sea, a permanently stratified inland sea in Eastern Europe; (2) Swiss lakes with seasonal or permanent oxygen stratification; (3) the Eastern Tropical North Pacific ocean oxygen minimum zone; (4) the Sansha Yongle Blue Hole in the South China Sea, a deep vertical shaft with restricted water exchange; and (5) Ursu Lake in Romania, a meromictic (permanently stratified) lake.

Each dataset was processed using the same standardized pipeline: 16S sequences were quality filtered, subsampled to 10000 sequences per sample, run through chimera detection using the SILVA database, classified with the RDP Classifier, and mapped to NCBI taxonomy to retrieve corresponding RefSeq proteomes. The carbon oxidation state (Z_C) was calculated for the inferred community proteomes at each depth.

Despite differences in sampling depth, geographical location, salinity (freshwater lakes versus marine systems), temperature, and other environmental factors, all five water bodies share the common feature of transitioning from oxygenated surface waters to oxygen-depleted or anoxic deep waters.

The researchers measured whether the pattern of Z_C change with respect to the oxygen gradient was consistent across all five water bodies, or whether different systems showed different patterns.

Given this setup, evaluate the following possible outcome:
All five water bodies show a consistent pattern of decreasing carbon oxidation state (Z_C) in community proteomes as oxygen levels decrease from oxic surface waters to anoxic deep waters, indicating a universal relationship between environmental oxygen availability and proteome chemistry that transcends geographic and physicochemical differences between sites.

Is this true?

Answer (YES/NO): YES